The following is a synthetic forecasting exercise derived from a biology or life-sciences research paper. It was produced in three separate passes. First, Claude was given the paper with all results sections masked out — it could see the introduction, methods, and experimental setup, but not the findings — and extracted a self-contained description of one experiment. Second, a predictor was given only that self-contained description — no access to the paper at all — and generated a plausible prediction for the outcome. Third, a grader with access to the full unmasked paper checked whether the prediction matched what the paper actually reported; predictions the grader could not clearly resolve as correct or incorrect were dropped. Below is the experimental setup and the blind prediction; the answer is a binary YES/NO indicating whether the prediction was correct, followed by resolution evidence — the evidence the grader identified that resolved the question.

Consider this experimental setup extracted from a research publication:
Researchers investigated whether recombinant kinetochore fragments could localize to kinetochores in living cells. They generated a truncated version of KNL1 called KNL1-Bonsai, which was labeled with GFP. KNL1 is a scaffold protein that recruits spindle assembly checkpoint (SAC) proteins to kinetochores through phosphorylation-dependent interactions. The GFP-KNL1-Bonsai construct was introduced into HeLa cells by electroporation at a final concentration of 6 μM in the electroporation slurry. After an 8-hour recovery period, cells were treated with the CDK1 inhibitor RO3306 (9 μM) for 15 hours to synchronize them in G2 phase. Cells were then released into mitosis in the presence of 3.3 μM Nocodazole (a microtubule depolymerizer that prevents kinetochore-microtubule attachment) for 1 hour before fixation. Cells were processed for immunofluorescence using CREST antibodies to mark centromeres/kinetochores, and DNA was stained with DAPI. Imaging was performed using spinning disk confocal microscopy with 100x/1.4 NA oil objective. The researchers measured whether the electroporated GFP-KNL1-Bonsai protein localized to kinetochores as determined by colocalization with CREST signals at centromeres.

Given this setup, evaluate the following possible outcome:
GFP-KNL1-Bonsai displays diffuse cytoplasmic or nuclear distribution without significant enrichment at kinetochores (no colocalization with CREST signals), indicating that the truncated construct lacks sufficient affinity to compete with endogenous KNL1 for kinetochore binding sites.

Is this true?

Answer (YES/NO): NO